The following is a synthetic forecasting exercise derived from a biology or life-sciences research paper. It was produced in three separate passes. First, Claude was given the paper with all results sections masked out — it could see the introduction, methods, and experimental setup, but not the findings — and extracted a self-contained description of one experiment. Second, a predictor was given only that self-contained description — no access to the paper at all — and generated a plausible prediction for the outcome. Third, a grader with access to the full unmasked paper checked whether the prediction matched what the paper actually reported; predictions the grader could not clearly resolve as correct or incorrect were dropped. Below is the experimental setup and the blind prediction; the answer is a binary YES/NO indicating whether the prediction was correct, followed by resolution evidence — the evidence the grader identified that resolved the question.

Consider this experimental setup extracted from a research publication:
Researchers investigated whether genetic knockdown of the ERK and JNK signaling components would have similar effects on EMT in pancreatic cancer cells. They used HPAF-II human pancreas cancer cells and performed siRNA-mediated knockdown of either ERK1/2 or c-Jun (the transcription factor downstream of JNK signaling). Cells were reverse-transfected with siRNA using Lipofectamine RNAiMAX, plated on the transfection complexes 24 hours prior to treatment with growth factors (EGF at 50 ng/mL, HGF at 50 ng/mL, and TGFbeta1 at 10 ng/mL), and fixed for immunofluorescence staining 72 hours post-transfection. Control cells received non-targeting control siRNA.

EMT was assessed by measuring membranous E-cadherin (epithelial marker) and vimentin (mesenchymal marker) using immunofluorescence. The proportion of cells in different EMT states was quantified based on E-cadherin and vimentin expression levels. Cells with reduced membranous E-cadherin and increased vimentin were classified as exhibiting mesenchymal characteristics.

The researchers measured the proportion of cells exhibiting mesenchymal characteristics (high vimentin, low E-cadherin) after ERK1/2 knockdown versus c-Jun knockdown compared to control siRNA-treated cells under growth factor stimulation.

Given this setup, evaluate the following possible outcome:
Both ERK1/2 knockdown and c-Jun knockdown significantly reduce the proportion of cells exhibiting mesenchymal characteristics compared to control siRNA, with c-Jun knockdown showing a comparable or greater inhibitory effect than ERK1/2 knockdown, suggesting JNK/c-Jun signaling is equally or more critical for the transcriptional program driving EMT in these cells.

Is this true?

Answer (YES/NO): NO